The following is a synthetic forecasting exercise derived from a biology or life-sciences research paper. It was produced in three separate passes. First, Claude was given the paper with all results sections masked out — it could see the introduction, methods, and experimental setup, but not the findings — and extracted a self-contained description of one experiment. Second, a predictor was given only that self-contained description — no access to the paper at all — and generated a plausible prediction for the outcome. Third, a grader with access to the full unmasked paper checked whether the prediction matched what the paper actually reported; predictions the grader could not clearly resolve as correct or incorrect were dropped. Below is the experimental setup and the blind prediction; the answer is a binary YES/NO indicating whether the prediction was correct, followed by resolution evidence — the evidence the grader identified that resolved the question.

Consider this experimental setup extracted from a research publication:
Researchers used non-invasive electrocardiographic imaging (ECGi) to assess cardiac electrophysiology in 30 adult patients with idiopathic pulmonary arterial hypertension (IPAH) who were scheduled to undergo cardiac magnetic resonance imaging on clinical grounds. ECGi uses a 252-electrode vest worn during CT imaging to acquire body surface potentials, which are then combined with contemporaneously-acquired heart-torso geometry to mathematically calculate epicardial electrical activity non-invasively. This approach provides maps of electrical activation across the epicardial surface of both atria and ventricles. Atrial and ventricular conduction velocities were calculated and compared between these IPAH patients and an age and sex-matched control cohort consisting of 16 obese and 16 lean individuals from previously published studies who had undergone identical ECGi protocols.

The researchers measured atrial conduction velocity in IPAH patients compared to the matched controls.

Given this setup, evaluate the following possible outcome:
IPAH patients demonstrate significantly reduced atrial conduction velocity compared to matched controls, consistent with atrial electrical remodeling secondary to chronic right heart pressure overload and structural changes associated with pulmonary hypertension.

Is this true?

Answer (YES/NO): YES